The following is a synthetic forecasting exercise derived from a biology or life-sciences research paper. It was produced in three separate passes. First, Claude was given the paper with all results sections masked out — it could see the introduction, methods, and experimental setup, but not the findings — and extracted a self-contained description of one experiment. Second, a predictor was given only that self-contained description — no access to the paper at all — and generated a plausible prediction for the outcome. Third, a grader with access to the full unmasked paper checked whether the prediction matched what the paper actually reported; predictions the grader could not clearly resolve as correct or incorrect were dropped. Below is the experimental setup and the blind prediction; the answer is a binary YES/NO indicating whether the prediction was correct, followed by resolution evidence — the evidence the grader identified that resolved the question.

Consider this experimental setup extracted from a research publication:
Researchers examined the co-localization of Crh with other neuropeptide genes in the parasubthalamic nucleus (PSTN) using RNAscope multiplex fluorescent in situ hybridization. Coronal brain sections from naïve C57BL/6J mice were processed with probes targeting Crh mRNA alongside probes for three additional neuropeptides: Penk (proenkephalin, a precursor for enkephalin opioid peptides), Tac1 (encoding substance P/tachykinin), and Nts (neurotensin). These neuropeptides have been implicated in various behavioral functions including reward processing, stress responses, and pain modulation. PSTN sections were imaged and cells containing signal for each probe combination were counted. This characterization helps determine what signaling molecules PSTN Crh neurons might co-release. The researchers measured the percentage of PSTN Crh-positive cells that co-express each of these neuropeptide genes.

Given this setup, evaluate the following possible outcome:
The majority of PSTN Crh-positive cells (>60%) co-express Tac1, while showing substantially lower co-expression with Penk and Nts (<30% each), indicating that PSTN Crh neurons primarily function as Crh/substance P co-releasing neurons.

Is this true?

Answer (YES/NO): NO